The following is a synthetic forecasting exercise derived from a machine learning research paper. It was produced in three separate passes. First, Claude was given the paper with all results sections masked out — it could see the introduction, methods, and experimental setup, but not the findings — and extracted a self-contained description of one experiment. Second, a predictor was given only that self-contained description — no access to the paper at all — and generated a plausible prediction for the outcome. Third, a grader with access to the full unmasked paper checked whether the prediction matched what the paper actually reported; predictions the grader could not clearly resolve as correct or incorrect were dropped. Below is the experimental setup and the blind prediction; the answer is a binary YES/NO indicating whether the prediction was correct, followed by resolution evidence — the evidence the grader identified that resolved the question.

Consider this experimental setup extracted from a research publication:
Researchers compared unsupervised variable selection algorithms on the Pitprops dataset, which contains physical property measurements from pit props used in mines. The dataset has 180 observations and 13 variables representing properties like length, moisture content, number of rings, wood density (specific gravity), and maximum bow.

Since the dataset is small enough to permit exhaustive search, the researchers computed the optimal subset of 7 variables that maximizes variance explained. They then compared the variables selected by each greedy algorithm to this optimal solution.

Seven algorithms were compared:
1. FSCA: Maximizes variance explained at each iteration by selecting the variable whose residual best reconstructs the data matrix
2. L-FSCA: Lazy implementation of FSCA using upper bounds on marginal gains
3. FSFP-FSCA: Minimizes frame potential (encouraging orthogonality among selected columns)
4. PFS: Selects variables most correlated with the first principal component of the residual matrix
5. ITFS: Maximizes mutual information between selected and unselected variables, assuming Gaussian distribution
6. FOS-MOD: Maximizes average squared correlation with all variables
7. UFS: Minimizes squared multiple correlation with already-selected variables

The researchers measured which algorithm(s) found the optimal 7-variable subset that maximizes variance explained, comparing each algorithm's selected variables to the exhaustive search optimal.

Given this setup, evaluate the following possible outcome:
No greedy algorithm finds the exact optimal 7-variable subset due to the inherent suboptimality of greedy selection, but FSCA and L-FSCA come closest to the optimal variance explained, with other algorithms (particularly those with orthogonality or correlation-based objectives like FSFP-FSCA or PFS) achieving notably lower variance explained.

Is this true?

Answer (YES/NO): NO